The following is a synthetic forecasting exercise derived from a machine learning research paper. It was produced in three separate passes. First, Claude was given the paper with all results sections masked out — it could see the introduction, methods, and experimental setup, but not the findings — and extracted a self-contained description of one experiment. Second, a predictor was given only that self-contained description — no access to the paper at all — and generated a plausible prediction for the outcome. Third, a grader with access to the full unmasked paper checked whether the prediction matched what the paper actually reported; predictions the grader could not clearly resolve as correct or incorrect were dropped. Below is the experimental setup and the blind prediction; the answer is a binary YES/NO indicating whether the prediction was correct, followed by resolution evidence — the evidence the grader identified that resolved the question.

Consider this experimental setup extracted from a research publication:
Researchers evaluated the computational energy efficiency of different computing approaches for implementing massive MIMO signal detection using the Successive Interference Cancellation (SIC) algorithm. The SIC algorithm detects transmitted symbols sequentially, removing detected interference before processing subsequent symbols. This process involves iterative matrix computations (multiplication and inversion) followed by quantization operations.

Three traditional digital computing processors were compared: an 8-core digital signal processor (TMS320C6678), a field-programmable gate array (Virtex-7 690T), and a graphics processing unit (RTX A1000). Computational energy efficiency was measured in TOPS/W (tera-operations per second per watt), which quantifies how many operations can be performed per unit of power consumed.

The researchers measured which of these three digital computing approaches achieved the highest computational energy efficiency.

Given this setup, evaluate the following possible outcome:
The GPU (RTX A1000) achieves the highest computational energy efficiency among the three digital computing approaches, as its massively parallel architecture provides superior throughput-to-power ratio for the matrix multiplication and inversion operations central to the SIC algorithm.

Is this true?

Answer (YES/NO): YES